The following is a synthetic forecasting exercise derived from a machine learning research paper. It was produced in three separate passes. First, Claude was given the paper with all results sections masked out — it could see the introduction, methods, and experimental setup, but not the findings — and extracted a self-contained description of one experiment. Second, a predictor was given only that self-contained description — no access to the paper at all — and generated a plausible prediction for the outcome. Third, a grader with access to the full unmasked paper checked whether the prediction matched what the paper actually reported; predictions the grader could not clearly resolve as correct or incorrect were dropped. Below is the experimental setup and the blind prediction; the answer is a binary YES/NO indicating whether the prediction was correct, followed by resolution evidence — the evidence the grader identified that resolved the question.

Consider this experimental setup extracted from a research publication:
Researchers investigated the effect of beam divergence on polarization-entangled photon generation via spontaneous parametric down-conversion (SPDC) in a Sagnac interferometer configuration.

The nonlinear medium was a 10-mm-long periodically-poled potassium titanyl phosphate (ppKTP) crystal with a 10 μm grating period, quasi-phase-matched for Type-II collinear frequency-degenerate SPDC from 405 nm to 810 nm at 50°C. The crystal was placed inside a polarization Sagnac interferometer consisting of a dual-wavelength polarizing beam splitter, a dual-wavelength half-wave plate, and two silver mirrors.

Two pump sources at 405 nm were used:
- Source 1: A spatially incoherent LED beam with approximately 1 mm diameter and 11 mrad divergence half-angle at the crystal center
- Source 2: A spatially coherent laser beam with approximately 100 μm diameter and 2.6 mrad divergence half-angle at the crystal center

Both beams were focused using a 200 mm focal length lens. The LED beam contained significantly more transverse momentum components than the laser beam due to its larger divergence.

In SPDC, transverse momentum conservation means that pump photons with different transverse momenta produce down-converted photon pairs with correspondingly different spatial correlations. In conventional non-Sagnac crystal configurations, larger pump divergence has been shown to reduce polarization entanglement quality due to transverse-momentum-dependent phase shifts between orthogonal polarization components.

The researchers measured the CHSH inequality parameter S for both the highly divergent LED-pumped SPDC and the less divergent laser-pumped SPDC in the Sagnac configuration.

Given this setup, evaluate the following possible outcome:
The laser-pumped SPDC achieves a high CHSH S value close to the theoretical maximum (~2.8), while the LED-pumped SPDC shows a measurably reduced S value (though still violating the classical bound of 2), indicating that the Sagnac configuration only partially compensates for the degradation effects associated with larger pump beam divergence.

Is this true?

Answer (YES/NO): YES